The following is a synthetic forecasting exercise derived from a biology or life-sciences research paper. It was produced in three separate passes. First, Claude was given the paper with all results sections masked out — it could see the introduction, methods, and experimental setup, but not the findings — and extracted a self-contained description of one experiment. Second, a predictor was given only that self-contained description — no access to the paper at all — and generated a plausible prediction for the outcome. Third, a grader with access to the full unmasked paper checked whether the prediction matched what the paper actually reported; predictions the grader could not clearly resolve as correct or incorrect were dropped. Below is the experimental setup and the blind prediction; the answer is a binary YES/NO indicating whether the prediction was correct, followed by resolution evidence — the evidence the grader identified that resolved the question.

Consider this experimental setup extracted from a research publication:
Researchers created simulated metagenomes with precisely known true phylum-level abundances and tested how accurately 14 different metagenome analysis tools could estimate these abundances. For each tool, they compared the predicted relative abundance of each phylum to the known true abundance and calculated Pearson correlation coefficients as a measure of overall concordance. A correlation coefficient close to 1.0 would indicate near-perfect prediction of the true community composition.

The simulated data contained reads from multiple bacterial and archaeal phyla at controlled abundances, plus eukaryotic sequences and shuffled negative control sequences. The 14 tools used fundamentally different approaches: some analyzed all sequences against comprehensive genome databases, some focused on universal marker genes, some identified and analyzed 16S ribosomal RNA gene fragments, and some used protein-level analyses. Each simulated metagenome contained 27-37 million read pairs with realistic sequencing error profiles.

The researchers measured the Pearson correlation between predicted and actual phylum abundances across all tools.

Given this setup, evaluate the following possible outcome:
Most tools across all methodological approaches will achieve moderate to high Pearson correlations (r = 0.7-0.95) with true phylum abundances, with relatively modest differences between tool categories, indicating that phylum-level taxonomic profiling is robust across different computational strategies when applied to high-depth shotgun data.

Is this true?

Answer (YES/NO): NO